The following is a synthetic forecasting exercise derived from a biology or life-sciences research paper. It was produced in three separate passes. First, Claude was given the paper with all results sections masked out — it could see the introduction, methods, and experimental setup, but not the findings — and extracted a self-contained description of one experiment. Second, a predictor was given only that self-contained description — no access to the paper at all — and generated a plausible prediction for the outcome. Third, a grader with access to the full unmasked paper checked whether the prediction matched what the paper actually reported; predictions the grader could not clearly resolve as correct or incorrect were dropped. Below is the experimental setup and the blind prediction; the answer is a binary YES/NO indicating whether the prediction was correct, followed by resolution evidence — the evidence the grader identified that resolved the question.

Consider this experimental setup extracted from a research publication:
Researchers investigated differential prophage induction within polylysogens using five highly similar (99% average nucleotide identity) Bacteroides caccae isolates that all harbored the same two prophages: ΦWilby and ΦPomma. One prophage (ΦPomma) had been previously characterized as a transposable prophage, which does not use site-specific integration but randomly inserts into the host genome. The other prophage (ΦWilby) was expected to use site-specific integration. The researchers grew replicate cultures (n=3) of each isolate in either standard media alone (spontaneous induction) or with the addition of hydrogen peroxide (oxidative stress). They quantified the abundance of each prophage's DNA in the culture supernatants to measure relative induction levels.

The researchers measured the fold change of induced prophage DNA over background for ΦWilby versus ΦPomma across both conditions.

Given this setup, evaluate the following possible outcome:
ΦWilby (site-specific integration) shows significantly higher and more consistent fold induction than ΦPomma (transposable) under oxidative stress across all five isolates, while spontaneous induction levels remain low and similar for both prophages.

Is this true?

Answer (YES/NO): NO